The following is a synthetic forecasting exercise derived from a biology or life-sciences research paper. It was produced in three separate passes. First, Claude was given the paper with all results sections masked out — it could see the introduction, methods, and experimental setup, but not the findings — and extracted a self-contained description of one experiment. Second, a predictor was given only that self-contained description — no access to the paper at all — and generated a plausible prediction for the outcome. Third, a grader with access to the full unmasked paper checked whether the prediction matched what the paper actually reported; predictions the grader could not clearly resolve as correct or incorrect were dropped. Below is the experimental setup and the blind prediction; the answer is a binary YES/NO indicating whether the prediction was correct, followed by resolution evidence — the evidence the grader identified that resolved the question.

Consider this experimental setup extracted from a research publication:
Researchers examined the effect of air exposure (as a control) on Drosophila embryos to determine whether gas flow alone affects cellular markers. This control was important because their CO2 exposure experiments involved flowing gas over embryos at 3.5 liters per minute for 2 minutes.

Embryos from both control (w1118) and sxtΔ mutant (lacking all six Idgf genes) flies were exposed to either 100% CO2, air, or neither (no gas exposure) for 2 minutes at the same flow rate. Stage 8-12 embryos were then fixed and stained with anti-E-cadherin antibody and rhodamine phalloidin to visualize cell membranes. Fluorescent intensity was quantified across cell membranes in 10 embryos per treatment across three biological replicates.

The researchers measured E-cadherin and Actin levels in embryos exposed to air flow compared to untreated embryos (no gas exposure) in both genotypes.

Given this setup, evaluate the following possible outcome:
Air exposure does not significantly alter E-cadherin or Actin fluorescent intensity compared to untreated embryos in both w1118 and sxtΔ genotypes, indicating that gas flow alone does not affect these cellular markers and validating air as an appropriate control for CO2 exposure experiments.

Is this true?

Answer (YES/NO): YES